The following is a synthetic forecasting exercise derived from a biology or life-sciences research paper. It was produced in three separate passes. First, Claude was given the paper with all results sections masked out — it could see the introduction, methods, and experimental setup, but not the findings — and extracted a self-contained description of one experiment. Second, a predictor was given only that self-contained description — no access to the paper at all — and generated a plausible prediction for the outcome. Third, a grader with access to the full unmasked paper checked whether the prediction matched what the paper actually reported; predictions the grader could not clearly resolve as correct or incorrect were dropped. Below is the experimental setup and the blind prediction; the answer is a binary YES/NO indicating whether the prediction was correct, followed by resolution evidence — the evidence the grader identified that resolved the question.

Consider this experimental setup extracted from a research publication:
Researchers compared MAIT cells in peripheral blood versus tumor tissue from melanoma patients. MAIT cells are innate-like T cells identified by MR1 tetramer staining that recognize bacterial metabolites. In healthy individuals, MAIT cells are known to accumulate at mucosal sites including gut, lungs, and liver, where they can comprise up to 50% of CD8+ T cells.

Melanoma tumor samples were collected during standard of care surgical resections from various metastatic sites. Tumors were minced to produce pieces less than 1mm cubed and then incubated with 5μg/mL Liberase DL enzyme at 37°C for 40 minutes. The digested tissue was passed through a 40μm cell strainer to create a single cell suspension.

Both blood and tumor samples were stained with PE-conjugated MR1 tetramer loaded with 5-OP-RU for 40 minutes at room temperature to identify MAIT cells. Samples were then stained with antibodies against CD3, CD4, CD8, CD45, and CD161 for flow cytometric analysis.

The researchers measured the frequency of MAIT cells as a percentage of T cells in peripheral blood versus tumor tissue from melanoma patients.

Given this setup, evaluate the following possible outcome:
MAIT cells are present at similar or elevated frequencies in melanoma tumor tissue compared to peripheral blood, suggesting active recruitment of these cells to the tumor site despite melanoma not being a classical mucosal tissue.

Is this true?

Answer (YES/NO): NO